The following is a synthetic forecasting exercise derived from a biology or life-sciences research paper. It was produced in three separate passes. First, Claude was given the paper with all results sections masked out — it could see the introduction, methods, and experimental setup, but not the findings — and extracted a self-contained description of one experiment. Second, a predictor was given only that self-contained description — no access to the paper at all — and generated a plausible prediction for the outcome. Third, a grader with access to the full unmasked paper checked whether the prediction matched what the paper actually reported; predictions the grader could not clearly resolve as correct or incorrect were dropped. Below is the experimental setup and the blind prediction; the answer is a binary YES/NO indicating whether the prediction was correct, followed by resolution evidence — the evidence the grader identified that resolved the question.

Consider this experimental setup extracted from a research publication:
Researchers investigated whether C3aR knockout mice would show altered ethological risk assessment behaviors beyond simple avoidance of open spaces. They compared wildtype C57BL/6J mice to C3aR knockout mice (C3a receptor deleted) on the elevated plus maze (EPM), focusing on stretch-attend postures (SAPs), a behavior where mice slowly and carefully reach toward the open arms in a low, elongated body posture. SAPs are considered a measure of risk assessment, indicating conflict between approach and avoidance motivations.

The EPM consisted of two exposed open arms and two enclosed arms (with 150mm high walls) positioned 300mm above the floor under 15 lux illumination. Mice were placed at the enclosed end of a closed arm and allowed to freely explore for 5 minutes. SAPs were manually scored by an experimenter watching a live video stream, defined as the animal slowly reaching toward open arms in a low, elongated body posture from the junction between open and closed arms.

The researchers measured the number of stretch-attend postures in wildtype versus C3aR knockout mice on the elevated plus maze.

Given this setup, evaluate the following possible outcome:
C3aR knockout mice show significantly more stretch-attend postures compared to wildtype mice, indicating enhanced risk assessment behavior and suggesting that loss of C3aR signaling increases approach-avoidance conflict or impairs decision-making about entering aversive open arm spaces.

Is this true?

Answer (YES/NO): YES